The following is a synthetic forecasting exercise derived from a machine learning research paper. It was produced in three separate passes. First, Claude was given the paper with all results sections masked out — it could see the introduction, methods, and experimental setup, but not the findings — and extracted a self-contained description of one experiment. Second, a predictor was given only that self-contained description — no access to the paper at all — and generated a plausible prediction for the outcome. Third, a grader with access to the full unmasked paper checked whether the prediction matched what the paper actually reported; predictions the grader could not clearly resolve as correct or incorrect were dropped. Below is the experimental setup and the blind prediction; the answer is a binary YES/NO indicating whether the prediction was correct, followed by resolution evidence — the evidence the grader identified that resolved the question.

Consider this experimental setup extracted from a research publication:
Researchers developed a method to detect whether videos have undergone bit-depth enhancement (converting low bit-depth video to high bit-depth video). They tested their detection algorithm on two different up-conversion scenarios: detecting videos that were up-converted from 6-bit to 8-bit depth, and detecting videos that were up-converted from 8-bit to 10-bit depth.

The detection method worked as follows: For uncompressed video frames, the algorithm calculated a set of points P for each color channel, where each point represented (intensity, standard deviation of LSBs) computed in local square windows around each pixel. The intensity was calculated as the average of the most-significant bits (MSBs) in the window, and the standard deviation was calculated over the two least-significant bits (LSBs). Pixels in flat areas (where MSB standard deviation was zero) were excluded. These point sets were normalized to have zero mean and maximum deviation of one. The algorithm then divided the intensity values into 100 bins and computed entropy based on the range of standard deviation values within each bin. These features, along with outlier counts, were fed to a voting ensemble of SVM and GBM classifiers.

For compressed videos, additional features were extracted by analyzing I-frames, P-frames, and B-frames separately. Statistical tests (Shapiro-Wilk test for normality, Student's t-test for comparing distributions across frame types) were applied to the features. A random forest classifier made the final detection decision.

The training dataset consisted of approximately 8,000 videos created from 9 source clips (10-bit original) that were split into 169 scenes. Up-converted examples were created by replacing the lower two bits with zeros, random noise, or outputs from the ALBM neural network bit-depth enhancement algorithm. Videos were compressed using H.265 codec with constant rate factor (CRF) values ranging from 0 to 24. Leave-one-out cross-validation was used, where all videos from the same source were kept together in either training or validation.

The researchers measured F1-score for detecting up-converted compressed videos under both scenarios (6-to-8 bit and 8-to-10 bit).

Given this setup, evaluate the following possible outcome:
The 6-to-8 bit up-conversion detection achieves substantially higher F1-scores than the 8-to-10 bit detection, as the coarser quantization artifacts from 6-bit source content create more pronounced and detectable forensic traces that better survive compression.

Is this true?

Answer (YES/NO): YES